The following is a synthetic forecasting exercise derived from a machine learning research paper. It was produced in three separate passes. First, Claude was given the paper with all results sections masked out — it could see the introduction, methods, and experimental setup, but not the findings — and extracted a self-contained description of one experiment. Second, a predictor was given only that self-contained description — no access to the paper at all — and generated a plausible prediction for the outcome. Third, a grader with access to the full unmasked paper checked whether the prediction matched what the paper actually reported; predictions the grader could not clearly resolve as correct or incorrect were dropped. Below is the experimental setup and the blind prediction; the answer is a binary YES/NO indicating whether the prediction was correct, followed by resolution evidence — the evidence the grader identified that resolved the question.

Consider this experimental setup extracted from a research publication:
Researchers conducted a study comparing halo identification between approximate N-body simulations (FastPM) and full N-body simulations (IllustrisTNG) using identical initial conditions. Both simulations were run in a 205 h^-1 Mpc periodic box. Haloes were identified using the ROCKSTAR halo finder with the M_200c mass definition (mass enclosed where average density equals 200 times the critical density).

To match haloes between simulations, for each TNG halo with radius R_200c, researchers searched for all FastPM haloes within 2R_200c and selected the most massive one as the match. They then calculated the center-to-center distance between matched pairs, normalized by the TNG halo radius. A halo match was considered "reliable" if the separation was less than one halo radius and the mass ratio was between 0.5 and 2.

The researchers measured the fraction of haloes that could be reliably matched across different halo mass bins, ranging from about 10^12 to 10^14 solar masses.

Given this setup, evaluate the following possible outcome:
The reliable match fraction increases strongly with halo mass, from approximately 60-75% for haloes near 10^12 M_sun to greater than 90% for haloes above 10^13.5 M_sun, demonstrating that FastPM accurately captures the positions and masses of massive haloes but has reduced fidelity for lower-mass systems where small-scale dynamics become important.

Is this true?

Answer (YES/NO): NO